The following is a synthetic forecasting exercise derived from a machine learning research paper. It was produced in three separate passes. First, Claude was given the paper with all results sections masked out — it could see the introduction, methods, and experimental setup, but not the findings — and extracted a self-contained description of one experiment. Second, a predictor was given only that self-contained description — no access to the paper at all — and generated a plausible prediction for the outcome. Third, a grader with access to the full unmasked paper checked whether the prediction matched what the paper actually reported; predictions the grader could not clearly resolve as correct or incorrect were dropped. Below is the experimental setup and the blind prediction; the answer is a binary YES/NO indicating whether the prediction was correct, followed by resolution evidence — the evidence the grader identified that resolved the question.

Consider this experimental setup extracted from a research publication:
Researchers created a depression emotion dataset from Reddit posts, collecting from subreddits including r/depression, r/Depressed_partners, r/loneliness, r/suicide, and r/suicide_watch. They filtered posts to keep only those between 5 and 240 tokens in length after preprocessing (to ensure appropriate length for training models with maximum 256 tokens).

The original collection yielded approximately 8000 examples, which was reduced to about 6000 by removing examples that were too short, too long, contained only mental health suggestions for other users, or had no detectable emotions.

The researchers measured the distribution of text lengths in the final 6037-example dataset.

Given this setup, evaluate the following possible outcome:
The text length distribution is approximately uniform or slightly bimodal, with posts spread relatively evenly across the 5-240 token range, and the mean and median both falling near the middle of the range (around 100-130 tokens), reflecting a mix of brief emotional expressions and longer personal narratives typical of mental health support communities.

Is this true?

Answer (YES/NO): YES